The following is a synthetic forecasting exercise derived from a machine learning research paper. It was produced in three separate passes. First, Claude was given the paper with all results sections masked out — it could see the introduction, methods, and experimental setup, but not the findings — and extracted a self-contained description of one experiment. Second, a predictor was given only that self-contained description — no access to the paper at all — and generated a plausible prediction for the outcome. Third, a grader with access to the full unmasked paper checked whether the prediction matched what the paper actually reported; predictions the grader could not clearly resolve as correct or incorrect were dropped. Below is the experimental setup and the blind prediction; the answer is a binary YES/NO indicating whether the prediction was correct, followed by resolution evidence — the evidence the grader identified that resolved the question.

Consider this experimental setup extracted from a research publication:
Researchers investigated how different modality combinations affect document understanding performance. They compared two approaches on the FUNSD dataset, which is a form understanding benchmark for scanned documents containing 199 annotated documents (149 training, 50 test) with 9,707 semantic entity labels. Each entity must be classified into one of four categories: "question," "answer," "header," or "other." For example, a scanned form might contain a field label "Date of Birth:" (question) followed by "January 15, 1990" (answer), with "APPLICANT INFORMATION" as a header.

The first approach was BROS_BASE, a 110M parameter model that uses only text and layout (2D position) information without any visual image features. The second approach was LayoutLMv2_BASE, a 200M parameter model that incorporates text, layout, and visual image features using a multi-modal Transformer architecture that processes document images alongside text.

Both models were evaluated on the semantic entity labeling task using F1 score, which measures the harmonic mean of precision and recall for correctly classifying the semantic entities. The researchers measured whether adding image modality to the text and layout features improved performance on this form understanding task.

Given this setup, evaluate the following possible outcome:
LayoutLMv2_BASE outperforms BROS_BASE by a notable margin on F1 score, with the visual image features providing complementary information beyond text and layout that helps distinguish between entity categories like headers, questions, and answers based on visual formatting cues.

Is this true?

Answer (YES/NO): NO